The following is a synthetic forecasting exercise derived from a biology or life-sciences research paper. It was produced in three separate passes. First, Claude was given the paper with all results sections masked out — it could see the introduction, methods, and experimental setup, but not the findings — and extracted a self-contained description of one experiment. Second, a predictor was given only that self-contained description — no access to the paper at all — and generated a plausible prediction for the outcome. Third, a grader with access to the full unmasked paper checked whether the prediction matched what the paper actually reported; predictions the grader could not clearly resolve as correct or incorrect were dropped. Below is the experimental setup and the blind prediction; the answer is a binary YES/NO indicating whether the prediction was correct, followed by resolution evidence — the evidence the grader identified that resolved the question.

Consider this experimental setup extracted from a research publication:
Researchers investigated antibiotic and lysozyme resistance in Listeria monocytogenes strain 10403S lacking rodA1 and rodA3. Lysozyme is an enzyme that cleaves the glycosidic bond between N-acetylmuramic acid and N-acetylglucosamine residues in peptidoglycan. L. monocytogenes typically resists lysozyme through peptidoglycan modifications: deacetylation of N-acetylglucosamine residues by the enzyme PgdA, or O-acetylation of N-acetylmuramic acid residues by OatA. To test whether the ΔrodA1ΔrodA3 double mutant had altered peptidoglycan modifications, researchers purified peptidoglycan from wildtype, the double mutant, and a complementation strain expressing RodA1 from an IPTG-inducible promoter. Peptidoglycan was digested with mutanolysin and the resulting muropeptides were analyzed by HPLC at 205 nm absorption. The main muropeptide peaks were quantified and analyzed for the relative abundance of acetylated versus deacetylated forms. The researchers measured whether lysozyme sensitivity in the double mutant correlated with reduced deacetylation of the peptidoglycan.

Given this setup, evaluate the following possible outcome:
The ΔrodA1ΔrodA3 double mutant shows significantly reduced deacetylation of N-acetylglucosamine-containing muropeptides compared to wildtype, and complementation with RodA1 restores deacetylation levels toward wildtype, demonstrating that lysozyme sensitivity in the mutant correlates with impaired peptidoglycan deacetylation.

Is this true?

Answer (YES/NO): NO